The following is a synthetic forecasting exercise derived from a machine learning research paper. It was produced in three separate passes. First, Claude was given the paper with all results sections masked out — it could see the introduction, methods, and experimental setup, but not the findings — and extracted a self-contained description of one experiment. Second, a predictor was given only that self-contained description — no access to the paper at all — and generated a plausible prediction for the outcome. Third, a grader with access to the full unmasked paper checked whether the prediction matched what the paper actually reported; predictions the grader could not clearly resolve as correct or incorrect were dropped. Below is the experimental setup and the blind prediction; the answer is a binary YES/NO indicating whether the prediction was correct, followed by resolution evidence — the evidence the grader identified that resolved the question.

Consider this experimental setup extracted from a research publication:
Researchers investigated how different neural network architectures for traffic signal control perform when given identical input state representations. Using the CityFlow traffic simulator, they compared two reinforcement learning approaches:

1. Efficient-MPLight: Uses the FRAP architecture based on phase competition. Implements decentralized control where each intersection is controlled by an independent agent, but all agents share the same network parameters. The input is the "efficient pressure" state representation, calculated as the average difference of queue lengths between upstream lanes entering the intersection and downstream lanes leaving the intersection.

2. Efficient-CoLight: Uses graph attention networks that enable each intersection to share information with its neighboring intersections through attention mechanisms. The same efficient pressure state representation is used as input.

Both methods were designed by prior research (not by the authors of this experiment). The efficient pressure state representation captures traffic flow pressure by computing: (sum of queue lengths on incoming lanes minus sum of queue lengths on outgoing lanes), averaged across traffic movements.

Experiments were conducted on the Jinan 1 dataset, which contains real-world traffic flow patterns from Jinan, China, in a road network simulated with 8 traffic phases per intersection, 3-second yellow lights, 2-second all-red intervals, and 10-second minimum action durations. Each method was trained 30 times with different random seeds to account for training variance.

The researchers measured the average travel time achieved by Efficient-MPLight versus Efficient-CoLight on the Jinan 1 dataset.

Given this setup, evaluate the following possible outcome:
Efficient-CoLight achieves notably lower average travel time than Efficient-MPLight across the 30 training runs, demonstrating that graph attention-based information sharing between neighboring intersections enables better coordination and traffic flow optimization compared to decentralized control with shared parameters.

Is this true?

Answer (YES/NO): NO